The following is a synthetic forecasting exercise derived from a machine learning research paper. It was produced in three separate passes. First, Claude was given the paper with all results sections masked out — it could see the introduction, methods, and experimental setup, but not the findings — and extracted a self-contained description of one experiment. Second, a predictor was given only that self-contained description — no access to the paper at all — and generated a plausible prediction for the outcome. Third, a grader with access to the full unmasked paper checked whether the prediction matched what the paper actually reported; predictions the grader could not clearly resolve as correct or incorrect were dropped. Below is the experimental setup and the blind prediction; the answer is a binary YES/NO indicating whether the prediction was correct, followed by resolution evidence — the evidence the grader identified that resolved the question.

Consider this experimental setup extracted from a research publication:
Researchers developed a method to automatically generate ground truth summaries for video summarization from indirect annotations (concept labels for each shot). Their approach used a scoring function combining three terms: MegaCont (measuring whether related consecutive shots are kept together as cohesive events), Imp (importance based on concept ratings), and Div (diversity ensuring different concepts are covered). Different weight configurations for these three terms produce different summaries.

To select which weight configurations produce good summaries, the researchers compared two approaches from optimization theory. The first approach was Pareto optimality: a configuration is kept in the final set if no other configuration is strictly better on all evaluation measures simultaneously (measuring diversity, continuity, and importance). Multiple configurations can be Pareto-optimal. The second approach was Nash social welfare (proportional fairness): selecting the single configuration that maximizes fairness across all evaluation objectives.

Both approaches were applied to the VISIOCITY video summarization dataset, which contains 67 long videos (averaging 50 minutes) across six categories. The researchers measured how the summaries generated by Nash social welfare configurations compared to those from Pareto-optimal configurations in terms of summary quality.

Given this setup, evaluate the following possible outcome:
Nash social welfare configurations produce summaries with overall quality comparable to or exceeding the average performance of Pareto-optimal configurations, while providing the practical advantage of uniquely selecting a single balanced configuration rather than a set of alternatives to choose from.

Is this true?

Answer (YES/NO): NO